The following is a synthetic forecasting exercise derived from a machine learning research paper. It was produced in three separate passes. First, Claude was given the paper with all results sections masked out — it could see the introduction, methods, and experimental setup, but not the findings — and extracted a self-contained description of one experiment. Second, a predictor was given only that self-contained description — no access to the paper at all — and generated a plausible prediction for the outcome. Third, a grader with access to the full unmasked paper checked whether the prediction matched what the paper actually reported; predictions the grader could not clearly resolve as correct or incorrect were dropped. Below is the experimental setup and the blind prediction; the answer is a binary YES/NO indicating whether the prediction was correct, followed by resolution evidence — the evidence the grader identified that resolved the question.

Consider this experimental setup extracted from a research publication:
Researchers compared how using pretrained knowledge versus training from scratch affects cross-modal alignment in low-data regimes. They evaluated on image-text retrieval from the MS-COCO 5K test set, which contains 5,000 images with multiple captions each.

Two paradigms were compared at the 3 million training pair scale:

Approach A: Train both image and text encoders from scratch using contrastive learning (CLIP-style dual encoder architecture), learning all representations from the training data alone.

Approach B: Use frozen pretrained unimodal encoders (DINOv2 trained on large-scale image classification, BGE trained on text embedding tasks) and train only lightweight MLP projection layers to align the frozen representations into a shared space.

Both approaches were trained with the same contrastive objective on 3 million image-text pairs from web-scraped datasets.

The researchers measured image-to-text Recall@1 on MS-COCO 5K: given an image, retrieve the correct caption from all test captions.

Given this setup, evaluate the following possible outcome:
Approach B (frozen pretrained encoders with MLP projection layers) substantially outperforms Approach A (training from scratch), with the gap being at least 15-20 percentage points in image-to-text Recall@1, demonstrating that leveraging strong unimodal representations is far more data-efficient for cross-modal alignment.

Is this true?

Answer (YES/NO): NO